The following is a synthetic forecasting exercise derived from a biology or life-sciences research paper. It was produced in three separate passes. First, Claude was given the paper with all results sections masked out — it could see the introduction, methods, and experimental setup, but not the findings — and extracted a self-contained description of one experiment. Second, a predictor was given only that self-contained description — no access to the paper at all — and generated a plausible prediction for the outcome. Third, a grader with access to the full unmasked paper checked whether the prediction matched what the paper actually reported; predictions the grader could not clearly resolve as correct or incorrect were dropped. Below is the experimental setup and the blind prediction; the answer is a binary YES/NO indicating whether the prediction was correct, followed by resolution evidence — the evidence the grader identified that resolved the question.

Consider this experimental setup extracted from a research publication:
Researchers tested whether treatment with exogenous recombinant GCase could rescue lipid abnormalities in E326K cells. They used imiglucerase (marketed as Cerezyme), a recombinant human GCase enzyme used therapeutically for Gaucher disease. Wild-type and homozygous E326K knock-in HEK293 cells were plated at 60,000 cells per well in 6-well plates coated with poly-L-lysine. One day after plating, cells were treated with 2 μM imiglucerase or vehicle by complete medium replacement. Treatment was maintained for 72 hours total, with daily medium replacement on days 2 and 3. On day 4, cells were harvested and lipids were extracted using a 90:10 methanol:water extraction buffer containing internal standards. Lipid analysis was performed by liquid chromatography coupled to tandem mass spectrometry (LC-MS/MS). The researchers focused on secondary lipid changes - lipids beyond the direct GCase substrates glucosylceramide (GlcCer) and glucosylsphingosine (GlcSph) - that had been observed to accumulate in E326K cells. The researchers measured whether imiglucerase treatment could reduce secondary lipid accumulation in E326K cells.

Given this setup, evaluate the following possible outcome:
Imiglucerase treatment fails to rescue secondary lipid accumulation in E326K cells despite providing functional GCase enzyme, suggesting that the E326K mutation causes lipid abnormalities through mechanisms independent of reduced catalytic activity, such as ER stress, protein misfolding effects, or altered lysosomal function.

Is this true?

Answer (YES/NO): NO